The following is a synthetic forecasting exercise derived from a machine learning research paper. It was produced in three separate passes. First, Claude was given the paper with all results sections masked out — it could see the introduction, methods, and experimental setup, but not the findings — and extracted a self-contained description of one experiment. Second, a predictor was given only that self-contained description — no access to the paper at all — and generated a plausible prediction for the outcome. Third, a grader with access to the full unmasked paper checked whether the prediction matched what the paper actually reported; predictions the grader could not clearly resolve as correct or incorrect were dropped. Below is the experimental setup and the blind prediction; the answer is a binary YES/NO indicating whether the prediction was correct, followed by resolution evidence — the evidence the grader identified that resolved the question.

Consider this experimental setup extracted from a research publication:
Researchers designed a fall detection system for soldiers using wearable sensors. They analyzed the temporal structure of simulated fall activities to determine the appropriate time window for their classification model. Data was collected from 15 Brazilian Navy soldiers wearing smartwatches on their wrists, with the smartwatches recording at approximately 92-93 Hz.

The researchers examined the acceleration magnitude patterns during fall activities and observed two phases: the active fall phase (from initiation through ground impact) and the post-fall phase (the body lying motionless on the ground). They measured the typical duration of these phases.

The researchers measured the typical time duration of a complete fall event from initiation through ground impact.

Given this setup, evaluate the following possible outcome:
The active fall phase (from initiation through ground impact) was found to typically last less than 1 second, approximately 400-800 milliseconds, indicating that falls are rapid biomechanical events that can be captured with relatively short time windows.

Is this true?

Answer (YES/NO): NO